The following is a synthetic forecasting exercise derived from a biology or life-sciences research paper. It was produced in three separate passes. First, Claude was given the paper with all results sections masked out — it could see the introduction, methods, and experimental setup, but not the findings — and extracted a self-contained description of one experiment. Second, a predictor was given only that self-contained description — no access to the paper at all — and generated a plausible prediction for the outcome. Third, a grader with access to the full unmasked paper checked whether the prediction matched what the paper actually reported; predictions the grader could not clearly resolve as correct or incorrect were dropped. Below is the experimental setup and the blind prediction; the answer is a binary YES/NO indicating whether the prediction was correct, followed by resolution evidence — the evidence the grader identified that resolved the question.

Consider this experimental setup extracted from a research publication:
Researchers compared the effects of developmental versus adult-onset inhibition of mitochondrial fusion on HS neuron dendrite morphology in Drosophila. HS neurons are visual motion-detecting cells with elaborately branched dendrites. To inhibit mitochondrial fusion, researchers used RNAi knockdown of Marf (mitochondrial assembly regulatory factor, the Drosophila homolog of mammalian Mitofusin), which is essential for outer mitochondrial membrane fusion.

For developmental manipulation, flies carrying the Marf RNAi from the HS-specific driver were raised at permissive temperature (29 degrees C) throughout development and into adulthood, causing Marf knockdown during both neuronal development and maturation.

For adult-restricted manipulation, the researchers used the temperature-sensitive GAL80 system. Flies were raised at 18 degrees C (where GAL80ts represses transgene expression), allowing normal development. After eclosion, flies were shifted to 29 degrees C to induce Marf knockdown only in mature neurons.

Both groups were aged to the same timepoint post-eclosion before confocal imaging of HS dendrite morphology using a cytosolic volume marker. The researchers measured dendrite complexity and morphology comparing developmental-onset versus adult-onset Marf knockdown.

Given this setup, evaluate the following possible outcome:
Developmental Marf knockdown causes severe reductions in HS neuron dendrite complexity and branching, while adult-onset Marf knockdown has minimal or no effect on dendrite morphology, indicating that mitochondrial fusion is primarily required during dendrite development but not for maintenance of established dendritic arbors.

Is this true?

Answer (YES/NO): YES